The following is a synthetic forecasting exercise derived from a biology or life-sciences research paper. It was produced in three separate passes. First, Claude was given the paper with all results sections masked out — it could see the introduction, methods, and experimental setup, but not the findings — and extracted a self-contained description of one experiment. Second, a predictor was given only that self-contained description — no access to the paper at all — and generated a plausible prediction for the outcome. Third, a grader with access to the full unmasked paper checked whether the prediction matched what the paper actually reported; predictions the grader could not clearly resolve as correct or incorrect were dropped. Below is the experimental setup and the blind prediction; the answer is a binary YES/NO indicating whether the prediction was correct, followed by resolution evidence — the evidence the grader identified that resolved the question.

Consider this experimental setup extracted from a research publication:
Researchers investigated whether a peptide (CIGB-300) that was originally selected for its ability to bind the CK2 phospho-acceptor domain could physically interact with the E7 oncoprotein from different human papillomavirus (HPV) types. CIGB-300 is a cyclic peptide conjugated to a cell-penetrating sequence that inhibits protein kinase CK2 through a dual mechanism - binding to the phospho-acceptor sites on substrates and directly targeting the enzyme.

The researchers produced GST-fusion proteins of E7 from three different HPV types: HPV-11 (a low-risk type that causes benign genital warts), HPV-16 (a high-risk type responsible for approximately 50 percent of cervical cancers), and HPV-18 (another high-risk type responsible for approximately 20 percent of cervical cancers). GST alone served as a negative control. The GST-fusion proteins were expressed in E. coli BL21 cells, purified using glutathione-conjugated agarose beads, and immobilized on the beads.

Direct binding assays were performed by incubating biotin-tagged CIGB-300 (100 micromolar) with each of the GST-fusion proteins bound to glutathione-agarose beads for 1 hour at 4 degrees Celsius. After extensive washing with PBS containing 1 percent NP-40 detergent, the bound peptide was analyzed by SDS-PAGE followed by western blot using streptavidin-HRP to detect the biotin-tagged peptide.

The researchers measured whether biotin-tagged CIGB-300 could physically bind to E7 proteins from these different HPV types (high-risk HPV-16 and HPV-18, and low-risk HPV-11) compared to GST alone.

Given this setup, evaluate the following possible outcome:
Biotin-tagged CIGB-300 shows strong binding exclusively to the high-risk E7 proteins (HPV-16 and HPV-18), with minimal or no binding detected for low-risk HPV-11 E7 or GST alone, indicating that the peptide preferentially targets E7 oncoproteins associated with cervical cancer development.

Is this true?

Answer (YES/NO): NO